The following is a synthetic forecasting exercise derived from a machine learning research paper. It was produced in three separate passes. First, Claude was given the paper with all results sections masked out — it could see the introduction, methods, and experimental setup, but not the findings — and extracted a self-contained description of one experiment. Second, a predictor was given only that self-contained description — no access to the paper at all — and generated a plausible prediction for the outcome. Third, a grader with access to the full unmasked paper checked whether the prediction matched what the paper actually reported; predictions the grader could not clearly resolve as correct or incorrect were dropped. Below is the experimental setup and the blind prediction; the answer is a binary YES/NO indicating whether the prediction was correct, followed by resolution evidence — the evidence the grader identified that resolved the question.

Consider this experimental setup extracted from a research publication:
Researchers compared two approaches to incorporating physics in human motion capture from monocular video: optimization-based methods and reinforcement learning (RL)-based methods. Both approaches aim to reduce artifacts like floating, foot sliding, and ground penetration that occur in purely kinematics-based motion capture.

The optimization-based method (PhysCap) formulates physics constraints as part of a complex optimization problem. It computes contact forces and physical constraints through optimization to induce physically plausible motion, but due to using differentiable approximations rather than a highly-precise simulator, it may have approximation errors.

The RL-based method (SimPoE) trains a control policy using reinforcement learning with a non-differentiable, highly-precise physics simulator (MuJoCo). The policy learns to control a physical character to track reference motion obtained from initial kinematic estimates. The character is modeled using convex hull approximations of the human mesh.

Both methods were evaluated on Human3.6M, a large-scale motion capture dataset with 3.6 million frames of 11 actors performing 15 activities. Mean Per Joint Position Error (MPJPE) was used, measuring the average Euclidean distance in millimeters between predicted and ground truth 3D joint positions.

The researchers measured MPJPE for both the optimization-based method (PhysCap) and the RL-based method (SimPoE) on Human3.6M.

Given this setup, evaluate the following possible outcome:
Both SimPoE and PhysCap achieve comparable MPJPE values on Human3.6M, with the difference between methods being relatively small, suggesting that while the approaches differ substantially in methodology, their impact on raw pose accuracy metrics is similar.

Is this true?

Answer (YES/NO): NO